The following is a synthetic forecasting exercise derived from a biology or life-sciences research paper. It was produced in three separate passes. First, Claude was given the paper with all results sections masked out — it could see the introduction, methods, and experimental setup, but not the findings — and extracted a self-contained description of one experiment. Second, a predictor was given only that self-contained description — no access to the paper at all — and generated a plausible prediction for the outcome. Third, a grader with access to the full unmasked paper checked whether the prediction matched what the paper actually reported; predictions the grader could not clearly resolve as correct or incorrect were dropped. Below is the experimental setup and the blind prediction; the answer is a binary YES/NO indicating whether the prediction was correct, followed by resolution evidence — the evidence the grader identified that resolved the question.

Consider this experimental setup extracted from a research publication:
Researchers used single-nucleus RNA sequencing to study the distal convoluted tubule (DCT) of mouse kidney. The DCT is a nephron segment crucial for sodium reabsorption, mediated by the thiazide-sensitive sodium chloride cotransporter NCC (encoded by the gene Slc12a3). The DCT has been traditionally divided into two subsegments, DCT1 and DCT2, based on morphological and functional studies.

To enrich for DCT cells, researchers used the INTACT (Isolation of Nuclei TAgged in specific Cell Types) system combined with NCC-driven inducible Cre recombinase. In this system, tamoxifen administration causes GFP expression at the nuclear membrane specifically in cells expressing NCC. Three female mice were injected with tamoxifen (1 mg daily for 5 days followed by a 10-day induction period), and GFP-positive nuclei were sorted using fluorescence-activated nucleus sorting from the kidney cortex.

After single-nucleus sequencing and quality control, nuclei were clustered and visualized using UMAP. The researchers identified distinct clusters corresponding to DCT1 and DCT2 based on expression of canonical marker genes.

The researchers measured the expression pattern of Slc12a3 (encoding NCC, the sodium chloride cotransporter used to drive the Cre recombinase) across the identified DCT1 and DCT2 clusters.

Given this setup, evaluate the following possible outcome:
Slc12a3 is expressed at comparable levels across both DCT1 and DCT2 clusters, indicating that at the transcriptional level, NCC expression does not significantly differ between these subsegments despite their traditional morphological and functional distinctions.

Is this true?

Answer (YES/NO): NO